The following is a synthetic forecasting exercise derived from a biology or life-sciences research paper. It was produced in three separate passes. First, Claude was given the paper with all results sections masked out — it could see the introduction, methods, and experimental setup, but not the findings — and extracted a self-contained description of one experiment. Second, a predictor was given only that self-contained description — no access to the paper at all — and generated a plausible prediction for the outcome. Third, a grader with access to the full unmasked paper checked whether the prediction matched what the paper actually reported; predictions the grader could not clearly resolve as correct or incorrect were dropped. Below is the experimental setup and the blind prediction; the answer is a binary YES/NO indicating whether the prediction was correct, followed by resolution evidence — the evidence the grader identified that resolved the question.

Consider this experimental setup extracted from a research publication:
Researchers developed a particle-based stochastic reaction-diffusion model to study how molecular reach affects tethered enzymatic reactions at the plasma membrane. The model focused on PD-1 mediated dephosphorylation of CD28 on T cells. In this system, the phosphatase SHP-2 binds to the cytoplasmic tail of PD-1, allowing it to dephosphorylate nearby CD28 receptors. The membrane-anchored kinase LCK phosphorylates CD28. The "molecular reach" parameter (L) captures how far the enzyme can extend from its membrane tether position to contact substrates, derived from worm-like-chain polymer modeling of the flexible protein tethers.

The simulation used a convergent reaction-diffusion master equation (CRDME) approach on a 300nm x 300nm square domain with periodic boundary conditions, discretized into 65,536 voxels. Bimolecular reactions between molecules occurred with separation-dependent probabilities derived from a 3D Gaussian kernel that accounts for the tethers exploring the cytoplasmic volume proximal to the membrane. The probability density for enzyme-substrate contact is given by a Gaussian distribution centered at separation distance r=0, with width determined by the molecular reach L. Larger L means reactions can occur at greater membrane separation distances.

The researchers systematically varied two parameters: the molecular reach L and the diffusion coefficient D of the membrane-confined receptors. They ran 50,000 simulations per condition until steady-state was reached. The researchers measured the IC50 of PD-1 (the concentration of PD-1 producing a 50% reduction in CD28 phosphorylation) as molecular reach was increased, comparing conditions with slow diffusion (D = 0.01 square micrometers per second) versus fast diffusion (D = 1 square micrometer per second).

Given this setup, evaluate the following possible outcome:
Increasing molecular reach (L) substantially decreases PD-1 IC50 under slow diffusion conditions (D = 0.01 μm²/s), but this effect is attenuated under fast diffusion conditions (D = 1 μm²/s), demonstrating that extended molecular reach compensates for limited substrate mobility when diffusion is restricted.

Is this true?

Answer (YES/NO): NO